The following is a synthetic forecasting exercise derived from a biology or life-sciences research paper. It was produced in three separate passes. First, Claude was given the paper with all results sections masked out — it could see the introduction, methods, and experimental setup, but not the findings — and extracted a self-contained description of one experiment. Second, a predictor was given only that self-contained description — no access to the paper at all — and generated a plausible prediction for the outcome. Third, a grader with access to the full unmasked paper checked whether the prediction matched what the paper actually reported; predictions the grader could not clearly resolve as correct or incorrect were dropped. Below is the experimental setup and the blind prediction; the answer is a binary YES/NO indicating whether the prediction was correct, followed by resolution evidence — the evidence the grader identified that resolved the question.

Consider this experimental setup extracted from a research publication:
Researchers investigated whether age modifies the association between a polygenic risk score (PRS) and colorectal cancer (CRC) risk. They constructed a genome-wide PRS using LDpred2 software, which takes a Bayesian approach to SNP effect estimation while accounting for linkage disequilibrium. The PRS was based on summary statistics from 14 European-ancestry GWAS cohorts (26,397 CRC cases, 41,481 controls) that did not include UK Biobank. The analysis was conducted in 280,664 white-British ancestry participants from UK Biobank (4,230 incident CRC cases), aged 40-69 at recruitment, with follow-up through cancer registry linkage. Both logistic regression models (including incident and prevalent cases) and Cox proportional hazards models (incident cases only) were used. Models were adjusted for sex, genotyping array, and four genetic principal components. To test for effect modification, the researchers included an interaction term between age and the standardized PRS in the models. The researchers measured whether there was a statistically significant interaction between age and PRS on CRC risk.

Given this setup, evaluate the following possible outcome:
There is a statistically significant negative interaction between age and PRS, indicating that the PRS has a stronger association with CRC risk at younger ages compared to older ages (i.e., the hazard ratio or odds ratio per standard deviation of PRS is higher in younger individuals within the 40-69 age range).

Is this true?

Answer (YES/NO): NO